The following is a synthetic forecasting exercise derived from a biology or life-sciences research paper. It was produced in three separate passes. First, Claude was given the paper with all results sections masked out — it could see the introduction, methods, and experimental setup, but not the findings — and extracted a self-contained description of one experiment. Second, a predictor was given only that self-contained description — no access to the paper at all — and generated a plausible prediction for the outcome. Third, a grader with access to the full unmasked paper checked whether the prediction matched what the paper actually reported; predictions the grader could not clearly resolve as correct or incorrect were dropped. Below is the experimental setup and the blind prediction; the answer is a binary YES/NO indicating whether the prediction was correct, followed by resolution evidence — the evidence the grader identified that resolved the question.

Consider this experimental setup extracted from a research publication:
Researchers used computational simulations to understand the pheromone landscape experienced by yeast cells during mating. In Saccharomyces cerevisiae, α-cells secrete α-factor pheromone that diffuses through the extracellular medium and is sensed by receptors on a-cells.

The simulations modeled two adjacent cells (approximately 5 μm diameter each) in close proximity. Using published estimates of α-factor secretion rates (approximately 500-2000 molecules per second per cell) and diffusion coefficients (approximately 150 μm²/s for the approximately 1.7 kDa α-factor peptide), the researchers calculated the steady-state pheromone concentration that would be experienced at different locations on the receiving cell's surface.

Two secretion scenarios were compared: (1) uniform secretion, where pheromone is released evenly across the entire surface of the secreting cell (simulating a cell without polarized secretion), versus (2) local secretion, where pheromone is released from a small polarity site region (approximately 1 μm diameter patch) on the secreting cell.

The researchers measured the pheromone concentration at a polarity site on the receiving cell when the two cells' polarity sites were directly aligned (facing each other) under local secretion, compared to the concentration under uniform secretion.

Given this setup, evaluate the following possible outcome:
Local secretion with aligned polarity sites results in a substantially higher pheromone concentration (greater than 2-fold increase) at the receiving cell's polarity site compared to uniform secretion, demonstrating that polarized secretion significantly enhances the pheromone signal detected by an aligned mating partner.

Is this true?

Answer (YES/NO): YES